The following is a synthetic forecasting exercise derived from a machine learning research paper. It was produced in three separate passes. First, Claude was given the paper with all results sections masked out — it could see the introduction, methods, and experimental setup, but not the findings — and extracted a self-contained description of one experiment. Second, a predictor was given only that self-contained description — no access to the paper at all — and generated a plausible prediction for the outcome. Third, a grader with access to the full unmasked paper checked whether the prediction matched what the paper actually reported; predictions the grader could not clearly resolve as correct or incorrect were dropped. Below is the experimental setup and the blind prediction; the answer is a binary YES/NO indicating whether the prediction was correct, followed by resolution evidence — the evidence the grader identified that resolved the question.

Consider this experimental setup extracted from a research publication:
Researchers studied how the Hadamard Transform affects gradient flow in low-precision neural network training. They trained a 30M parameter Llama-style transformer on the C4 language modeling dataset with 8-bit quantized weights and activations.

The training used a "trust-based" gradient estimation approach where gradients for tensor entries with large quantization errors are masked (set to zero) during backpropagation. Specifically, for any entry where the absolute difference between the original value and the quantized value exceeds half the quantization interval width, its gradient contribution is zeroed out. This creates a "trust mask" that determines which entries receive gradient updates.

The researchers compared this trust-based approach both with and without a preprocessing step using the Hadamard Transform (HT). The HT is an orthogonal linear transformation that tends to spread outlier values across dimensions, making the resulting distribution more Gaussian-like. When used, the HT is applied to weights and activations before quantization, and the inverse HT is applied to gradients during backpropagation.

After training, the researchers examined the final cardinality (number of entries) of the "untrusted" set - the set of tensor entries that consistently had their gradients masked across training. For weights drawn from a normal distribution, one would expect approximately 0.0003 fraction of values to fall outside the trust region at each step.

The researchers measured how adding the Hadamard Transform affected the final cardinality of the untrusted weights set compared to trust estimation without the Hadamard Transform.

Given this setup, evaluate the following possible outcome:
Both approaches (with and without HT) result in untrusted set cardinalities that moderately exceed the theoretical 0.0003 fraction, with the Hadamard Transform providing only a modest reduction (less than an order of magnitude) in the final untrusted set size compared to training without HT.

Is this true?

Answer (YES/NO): NO